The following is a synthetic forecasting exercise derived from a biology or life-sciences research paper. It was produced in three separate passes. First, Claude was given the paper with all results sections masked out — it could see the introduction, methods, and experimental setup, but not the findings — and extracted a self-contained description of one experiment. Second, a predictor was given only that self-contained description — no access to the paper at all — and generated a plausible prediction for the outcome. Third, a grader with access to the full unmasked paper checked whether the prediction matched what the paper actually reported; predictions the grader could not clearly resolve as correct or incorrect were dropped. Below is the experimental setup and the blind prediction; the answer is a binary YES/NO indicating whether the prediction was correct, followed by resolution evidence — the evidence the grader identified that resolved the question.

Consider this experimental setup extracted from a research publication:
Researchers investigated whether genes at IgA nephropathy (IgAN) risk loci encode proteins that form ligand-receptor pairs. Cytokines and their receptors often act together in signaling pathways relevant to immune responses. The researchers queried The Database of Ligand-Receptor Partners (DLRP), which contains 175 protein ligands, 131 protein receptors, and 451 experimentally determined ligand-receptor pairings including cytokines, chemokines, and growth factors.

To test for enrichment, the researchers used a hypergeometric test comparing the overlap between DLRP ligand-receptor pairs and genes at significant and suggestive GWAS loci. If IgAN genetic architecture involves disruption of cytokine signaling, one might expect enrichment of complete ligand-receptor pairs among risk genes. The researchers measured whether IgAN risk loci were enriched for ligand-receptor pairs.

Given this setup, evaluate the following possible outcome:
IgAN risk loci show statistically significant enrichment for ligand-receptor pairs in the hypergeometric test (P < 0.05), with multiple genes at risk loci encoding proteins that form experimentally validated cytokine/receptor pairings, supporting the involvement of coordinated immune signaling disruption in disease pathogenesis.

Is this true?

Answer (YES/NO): YES